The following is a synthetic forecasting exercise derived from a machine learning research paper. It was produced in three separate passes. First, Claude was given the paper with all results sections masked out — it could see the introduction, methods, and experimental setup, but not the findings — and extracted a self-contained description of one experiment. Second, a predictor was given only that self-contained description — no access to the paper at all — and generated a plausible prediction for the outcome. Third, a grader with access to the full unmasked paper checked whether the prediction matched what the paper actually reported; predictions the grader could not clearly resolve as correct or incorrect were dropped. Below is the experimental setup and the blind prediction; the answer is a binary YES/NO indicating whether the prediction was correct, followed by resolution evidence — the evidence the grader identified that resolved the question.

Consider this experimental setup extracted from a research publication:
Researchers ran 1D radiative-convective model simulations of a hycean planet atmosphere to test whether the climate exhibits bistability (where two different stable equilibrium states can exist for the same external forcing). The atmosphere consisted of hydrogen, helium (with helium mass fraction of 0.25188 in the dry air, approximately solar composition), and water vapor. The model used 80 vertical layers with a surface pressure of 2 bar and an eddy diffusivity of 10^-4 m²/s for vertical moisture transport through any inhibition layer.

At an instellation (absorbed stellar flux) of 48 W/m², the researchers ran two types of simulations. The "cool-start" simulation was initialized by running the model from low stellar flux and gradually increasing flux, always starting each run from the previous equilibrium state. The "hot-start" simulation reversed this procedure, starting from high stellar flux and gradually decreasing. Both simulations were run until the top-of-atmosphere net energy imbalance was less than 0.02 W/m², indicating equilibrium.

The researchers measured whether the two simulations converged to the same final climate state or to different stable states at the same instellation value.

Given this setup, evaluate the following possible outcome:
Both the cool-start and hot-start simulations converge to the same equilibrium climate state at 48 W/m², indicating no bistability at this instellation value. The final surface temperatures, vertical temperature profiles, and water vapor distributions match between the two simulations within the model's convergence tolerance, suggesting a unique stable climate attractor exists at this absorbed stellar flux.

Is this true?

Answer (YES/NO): NO